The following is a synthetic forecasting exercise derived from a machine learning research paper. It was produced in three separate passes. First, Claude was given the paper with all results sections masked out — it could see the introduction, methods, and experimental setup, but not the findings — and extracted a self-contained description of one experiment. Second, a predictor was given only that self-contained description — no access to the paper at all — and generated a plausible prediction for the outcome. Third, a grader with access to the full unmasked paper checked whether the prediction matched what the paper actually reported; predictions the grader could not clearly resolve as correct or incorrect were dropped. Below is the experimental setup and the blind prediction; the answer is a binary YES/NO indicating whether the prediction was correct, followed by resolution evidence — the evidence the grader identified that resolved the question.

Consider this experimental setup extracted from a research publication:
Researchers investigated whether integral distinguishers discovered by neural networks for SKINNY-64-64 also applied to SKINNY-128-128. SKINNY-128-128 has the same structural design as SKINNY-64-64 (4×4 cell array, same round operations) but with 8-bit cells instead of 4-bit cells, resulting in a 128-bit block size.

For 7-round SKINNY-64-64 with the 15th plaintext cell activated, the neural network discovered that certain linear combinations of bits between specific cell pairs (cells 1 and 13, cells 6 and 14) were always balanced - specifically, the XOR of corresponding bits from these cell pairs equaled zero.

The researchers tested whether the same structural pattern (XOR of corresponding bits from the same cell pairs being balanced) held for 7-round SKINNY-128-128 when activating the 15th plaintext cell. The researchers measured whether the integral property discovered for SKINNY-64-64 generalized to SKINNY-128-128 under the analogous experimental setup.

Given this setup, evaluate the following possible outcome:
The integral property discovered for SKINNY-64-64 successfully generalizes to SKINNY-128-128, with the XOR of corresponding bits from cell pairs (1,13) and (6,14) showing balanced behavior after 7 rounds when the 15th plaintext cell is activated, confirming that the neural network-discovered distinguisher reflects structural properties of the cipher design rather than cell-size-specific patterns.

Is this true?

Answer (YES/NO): YES